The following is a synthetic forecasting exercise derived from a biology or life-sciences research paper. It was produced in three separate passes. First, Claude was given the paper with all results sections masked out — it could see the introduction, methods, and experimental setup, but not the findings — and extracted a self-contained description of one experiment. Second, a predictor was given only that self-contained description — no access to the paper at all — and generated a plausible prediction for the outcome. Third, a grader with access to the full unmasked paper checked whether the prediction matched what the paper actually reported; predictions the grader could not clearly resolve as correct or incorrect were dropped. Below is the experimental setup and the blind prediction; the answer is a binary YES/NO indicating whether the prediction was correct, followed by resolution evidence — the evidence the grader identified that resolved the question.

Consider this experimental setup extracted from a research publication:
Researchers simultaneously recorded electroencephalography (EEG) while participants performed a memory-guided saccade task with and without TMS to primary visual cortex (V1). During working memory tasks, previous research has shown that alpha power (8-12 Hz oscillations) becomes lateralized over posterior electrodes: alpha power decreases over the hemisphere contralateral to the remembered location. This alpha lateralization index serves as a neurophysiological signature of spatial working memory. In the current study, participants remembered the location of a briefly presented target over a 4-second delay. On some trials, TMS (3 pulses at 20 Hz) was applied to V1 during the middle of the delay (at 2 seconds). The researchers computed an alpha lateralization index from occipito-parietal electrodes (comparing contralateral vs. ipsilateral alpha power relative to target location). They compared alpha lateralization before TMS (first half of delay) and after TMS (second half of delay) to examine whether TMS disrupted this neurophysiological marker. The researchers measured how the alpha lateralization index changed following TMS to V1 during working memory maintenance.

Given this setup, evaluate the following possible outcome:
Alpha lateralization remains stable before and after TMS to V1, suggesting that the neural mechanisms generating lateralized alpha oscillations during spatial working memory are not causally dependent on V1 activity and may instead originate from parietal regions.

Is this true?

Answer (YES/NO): NO